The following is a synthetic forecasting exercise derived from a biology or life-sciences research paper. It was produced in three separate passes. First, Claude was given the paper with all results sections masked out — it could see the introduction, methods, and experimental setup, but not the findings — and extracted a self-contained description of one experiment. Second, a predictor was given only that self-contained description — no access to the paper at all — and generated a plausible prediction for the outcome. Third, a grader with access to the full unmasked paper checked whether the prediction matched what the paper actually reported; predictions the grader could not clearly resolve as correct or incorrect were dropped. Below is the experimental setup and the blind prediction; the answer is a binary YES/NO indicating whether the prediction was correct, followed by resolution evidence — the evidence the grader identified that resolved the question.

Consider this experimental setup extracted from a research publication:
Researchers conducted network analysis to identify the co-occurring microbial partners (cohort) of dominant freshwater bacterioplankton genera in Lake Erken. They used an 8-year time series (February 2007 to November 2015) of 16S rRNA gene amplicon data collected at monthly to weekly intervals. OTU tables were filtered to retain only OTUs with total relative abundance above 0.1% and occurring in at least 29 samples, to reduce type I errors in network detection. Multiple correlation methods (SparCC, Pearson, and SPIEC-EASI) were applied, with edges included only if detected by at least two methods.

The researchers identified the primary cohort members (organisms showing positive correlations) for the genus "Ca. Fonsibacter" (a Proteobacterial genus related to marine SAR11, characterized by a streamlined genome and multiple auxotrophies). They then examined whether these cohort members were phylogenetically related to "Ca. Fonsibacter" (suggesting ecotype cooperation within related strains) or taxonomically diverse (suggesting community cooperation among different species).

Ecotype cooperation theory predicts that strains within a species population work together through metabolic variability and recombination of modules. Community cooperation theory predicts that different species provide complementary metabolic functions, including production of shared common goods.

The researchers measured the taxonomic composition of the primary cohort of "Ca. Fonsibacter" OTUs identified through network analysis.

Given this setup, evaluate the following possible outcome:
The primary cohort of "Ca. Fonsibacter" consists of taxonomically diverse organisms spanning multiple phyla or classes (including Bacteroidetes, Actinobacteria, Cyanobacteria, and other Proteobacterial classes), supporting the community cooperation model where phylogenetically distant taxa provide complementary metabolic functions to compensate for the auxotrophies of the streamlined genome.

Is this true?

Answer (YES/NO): NO